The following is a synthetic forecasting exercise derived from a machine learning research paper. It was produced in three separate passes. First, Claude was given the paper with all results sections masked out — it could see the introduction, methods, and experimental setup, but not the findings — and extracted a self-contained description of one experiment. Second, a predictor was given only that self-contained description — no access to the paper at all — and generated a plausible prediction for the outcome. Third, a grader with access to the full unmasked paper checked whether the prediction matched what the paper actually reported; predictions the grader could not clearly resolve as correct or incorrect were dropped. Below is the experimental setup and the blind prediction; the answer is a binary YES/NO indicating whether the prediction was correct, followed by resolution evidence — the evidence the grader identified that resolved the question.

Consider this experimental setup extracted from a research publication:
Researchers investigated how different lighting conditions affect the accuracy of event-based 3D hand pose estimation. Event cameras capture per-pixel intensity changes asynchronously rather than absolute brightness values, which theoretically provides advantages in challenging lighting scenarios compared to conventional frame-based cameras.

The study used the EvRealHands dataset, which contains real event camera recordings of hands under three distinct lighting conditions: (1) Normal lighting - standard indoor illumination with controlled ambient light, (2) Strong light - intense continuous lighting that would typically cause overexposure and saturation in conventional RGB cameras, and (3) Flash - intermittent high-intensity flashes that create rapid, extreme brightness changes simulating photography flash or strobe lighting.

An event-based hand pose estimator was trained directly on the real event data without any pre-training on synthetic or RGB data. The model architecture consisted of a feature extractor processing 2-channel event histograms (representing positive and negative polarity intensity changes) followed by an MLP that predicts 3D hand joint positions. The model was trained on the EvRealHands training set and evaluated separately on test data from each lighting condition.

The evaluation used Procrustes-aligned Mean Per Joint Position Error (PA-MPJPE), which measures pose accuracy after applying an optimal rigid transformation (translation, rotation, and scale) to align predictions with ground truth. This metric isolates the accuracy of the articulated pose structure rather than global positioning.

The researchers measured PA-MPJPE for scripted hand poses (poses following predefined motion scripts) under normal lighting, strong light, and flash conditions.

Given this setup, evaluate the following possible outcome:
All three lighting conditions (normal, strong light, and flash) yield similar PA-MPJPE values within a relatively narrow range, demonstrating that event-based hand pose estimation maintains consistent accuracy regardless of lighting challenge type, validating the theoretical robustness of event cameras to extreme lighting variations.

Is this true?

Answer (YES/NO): NO